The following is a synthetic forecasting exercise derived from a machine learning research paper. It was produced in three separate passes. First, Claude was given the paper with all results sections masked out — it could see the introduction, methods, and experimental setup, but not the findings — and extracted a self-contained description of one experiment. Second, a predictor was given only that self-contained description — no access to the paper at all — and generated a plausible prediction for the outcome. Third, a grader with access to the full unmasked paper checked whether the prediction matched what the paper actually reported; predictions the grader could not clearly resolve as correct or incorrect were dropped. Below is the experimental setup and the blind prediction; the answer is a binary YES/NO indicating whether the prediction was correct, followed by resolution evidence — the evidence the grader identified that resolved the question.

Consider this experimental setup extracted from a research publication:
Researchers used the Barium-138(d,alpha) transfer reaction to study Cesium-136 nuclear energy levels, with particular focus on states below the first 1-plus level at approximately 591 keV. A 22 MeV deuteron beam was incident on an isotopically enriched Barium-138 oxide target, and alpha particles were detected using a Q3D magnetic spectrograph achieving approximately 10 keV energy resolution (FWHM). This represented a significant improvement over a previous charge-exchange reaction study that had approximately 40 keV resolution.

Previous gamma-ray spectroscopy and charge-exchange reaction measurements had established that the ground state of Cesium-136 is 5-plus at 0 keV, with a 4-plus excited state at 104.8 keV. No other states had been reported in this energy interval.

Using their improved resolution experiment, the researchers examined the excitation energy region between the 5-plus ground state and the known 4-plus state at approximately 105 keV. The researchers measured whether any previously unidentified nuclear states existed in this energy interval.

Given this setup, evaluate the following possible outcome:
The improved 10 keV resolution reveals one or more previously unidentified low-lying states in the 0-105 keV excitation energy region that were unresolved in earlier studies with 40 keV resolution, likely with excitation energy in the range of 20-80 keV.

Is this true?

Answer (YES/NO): YES